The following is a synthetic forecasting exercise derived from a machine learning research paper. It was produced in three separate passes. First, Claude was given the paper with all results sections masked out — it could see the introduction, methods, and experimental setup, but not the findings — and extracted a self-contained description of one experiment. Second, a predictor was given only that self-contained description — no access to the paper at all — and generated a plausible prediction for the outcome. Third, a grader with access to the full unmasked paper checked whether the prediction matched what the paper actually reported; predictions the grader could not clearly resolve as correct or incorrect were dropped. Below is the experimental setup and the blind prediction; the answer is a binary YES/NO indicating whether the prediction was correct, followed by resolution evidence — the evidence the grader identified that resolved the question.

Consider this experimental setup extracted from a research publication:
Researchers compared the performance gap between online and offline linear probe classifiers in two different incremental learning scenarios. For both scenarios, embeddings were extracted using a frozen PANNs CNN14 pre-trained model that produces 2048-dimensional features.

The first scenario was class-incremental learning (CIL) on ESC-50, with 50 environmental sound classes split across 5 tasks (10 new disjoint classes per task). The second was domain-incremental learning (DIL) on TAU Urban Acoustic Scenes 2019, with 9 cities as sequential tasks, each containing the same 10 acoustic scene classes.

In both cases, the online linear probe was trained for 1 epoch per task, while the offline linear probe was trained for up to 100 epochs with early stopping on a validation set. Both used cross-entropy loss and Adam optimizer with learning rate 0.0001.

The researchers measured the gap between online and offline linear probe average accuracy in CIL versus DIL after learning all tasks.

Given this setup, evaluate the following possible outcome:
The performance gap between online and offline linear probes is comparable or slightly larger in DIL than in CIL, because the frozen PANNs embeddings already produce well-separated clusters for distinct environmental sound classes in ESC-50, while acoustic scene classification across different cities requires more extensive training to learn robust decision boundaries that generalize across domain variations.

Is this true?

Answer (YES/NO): NO